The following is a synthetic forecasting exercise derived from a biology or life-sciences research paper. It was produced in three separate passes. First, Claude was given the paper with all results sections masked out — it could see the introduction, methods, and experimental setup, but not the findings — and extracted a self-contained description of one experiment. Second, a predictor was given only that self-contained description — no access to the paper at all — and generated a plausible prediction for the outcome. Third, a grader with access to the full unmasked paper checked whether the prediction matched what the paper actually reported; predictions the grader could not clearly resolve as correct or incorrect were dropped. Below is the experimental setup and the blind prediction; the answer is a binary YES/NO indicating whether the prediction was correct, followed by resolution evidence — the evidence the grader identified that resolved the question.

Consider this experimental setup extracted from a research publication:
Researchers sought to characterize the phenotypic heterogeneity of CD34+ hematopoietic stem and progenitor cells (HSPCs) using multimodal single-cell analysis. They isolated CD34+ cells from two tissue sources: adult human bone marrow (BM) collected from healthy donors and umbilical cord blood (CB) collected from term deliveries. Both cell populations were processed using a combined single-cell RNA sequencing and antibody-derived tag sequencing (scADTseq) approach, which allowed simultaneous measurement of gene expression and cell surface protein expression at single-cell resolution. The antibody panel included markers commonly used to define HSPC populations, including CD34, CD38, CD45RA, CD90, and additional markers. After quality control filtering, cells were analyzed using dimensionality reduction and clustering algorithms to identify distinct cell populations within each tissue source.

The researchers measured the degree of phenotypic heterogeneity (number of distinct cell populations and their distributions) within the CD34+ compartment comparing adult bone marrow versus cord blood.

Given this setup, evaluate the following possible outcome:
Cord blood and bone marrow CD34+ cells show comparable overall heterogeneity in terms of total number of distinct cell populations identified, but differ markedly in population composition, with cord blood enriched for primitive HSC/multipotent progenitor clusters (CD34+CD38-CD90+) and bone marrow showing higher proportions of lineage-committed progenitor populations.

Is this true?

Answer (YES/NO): NO